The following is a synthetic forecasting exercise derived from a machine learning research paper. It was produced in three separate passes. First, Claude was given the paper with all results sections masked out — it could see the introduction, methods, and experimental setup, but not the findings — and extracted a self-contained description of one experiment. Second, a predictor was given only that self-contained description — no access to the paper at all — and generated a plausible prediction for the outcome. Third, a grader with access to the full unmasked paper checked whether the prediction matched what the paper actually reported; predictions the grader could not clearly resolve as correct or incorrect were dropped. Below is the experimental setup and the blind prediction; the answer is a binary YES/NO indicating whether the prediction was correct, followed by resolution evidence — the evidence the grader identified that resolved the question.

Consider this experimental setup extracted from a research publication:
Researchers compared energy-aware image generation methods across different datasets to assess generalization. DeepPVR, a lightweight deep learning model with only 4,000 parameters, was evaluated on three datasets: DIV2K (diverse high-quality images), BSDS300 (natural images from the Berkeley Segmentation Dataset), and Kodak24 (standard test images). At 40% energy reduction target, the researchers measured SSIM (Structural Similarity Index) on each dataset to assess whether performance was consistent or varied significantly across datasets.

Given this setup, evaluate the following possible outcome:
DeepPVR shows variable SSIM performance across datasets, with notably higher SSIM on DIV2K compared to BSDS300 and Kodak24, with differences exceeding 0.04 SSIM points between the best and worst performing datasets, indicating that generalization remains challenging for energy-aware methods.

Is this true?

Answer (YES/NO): NO